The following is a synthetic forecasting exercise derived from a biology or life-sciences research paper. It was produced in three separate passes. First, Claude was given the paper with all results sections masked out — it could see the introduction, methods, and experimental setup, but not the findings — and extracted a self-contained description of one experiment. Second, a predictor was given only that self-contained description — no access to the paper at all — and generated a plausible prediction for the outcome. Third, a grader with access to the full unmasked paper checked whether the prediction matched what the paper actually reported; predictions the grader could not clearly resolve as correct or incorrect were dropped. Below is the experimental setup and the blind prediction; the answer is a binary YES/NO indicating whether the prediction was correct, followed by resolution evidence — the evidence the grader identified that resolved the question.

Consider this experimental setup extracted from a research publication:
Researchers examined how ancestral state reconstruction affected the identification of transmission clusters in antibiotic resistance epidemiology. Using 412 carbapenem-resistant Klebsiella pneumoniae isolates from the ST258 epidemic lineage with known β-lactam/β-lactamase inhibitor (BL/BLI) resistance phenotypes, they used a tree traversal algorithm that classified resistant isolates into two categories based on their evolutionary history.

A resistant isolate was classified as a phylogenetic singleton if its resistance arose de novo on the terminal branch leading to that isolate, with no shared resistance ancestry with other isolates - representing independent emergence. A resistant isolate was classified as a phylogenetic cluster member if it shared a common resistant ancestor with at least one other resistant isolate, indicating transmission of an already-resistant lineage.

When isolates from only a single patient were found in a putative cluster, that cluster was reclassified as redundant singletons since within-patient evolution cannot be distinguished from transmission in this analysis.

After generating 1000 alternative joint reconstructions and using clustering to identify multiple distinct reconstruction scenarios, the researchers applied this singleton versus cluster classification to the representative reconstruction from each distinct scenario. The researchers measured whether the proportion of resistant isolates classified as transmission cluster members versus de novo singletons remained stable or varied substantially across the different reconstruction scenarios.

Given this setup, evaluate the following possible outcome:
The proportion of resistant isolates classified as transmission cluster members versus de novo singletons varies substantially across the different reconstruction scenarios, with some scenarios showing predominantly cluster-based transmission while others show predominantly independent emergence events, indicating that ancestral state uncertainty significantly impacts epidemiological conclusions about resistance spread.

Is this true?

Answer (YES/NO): YES